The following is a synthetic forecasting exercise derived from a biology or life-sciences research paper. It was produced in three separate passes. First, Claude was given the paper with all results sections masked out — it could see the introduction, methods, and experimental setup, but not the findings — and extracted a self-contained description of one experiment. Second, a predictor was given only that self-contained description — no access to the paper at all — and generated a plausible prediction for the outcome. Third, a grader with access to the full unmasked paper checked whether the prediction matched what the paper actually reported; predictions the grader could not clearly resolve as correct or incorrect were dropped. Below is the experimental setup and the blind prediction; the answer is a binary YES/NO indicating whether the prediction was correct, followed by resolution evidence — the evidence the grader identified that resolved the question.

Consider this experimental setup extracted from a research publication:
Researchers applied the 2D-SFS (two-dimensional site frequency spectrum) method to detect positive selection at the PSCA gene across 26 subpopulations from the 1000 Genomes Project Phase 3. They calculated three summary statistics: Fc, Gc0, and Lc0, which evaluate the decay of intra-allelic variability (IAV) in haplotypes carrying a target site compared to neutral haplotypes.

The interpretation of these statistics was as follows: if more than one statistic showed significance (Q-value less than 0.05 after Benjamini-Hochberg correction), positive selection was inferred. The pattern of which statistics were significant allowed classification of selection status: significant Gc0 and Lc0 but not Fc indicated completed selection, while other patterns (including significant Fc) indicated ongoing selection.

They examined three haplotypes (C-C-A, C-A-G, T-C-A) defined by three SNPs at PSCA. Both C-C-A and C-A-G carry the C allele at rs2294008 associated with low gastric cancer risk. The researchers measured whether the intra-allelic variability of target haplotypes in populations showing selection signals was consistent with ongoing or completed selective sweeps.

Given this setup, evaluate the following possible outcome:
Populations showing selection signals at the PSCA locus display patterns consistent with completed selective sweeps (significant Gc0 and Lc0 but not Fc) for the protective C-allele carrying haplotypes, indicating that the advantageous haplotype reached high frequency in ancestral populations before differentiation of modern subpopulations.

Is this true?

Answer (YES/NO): NO